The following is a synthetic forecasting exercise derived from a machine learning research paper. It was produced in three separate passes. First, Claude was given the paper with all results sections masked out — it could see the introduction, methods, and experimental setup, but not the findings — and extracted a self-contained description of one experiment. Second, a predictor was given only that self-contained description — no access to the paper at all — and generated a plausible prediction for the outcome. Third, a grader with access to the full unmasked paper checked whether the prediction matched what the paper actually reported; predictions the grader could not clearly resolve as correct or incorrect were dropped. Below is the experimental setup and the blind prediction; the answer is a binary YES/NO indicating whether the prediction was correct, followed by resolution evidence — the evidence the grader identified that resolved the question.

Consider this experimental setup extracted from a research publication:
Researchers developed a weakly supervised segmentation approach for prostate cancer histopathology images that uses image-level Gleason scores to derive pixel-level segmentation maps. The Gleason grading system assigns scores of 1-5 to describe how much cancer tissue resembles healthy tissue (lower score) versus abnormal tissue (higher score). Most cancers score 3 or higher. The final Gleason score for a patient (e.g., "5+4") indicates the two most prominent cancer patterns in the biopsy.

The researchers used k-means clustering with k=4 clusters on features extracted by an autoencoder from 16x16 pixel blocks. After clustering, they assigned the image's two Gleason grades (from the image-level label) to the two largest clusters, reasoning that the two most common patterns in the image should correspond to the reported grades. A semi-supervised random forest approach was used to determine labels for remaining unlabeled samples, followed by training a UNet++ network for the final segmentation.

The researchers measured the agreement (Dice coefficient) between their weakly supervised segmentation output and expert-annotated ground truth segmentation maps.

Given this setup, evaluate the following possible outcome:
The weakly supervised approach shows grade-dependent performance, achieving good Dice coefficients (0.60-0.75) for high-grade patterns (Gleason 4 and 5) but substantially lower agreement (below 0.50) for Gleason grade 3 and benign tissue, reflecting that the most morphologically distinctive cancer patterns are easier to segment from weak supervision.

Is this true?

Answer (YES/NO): NO